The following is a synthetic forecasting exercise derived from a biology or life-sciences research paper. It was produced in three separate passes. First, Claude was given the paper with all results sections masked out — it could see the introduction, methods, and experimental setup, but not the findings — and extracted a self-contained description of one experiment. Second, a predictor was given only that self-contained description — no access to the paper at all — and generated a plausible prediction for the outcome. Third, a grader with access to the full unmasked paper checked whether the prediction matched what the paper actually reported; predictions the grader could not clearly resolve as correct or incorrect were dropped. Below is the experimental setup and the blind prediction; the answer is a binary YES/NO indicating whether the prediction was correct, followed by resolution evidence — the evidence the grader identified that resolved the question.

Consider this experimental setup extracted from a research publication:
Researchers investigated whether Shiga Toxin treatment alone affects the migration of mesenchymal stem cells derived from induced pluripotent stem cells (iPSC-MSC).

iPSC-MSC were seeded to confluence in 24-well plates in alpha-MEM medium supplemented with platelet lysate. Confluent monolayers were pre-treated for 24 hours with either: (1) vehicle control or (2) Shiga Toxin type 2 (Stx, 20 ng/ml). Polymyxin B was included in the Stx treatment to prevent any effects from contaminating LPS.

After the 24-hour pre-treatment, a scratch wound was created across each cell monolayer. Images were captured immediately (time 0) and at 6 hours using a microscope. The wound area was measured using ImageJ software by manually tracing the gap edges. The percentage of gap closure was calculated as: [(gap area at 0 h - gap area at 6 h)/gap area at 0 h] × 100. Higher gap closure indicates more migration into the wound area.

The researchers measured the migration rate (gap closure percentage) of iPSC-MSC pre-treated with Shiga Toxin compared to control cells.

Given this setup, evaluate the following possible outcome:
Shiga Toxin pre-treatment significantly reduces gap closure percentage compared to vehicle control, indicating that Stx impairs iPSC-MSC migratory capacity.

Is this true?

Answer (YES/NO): NO